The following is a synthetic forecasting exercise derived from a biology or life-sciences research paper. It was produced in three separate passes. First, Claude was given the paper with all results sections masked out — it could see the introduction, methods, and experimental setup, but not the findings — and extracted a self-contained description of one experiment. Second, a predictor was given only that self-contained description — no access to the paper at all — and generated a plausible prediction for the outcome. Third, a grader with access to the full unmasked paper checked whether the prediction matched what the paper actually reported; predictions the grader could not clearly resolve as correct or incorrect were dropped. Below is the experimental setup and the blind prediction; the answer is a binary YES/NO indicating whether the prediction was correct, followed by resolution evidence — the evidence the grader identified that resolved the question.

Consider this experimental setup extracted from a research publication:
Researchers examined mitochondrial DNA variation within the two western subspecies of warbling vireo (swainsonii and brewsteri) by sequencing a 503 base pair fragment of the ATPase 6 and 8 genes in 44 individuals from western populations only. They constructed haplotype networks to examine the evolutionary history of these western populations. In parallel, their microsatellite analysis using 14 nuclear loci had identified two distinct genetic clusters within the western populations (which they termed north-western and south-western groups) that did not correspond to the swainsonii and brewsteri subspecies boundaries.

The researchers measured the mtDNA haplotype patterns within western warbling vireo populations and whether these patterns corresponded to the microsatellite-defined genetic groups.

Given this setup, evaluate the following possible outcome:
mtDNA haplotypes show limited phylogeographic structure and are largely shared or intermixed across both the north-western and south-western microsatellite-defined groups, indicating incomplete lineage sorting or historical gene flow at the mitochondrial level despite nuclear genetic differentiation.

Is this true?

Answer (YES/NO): YES